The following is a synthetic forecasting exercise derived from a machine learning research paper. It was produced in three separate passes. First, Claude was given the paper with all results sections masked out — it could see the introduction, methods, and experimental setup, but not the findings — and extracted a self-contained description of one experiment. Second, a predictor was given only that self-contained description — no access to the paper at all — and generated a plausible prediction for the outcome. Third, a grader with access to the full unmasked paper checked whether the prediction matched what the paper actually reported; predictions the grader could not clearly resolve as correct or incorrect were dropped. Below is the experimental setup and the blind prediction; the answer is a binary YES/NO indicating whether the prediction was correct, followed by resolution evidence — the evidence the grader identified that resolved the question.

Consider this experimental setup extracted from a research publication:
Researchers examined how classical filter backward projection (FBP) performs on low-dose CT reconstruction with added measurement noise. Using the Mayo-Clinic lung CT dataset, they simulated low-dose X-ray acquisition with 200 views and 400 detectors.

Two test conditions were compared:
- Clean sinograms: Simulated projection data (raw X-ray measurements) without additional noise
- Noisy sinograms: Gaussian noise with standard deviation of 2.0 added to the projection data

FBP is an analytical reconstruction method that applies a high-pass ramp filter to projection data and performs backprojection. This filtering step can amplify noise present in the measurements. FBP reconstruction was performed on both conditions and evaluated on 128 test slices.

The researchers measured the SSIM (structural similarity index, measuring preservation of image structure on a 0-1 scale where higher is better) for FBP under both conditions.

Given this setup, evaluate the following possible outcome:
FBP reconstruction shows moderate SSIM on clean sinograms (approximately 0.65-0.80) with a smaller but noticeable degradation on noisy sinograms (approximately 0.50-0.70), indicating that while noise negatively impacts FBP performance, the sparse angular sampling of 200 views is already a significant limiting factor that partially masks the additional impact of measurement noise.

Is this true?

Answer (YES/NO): NO